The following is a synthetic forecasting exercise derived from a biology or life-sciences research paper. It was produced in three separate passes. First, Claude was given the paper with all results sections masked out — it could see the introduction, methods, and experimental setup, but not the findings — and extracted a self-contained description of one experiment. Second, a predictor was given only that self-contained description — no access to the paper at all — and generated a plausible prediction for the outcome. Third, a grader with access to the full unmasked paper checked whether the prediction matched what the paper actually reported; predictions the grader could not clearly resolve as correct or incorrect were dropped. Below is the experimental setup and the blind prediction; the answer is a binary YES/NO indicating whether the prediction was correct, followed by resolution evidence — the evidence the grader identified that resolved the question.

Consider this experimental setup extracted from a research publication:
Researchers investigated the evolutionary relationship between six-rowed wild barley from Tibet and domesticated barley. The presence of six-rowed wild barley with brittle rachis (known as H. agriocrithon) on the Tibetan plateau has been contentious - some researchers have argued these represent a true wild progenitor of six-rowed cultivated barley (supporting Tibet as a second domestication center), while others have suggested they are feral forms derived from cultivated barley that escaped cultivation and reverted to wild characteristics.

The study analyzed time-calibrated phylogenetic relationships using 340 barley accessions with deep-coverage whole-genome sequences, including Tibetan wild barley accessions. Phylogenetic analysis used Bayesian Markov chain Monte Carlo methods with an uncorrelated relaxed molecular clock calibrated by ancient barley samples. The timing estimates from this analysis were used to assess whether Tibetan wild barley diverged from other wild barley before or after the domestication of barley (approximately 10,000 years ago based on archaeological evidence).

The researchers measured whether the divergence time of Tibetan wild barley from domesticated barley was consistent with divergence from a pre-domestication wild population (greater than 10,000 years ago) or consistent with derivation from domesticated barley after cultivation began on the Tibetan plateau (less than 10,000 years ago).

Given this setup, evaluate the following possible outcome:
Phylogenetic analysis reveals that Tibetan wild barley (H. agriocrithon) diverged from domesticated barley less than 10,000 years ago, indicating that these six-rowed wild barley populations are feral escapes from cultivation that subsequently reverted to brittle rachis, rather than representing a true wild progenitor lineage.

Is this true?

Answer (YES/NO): YES